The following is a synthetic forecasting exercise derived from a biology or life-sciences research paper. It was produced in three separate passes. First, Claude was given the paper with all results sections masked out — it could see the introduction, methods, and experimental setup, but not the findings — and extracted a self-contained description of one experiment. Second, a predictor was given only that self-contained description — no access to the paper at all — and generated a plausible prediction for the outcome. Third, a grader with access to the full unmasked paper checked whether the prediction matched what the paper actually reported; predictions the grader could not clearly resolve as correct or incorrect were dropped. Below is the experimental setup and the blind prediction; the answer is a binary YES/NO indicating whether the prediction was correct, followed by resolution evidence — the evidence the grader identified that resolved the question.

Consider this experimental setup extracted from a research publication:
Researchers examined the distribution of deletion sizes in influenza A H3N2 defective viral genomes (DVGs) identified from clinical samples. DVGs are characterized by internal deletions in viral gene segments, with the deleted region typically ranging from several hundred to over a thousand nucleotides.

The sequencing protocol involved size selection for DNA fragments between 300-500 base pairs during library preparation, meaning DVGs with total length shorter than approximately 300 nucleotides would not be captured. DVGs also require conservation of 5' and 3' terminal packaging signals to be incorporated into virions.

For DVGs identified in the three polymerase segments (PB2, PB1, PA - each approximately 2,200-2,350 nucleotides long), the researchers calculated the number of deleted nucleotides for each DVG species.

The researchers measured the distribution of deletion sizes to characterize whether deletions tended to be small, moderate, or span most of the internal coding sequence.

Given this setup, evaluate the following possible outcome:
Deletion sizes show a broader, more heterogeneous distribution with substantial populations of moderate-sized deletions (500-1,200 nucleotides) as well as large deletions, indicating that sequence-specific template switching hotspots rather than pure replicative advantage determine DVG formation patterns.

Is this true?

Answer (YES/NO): NO